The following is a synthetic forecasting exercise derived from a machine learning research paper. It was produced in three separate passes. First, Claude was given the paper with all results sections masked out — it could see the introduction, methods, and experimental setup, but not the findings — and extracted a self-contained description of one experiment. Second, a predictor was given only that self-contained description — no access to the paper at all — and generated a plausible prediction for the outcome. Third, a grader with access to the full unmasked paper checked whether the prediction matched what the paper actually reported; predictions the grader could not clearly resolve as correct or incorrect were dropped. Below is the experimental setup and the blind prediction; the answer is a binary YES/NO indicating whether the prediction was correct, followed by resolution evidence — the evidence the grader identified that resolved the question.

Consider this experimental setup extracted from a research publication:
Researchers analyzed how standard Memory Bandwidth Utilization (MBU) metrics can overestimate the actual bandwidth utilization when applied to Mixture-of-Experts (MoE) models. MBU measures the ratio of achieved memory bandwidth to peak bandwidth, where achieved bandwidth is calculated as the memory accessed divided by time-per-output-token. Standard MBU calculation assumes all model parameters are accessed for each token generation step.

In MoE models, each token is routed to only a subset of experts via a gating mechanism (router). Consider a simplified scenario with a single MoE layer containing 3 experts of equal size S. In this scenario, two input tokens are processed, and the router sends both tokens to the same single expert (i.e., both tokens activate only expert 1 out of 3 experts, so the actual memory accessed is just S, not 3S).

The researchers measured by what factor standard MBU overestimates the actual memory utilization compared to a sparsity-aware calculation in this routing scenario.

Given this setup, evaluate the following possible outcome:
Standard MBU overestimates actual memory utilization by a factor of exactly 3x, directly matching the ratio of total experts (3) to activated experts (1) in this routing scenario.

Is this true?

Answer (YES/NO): YES